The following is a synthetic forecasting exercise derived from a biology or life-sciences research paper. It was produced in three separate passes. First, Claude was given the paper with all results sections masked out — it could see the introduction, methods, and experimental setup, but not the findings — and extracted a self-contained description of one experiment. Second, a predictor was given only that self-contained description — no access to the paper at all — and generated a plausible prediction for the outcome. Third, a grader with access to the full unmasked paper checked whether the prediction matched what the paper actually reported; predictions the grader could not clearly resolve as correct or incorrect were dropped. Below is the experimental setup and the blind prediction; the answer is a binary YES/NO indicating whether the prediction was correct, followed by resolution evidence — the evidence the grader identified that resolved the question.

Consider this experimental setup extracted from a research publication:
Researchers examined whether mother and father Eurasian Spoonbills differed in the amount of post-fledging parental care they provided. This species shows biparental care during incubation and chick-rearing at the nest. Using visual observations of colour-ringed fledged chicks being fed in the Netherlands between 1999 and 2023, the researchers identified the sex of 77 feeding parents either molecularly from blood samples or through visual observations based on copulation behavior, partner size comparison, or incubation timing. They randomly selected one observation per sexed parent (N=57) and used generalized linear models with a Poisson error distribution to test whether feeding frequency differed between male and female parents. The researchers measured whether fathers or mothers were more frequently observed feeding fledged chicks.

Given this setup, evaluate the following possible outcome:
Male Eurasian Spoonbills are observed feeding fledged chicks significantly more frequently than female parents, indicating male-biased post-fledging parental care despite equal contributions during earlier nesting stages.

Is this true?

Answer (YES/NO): NO